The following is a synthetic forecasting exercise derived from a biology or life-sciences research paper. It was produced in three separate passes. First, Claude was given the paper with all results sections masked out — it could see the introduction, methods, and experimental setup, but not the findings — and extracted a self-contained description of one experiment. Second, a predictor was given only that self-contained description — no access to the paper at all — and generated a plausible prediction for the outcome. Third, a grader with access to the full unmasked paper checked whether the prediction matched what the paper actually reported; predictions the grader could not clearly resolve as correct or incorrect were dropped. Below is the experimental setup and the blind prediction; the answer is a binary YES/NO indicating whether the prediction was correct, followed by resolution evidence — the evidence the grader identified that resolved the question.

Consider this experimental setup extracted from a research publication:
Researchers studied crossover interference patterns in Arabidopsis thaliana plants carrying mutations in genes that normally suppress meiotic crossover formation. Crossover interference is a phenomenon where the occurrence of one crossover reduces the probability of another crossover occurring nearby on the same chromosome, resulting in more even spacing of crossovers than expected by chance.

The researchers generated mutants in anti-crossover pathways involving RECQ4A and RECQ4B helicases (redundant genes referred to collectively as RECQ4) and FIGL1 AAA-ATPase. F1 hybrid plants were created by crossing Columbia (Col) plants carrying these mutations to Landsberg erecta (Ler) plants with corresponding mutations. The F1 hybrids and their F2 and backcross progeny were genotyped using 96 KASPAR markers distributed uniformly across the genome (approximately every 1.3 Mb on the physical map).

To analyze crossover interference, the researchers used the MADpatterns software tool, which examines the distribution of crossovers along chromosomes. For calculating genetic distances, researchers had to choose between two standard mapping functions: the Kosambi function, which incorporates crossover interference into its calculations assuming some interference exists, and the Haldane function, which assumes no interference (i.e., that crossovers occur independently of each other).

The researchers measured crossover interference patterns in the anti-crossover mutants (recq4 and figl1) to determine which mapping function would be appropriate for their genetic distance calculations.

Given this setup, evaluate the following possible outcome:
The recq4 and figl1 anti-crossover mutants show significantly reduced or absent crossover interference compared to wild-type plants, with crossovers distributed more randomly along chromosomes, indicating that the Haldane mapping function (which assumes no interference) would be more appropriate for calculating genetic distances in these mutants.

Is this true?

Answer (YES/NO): YES